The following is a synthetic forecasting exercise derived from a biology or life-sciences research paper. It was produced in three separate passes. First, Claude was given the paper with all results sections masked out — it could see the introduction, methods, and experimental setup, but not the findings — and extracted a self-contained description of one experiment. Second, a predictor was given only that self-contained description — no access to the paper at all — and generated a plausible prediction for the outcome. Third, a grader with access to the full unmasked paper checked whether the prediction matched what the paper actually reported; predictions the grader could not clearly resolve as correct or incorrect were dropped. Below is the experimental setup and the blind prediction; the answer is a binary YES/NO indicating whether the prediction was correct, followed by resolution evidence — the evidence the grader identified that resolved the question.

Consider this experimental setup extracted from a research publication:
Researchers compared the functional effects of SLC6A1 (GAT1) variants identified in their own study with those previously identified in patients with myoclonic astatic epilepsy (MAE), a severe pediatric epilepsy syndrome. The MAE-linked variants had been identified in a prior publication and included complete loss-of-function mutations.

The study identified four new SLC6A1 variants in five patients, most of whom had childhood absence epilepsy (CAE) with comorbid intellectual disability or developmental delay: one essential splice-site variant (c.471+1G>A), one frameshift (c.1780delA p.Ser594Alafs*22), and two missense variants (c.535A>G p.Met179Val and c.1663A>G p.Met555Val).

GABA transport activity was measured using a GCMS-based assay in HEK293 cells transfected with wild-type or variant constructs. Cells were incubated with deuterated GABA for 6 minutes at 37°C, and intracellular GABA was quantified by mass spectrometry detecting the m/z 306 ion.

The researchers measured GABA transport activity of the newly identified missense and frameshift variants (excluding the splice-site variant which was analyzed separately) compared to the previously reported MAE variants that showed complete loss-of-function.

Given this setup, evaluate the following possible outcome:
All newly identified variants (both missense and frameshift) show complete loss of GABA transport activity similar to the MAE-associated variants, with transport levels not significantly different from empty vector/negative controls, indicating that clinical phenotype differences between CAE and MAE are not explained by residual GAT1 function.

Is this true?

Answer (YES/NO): NO